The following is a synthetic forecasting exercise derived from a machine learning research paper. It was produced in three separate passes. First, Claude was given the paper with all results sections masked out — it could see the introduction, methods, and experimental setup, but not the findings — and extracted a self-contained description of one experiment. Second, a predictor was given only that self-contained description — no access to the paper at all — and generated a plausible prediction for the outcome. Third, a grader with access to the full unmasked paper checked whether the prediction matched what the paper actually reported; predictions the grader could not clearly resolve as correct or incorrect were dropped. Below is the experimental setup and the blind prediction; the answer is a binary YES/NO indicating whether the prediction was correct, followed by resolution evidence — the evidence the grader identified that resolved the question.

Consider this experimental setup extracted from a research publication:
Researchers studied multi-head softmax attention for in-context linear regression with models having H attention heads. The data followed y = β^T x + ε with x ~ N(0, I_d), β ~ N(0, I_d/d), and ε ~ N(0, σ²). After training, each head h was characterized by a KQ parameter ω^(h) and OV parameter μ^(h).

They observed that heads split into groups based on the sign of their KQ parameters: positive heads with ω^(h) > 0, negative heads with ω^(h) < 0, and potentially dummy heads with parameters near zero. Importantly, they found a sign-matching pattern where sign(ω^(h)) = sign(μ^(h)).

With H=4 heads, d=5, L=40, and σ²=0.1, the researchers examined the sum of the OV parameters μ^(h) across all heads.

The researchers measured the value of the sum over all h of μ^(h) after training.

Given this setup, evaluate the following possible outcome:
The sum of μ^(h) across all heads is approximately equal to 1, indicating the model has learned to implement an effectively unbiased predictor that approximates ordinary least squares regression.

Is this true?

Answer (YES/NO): NO